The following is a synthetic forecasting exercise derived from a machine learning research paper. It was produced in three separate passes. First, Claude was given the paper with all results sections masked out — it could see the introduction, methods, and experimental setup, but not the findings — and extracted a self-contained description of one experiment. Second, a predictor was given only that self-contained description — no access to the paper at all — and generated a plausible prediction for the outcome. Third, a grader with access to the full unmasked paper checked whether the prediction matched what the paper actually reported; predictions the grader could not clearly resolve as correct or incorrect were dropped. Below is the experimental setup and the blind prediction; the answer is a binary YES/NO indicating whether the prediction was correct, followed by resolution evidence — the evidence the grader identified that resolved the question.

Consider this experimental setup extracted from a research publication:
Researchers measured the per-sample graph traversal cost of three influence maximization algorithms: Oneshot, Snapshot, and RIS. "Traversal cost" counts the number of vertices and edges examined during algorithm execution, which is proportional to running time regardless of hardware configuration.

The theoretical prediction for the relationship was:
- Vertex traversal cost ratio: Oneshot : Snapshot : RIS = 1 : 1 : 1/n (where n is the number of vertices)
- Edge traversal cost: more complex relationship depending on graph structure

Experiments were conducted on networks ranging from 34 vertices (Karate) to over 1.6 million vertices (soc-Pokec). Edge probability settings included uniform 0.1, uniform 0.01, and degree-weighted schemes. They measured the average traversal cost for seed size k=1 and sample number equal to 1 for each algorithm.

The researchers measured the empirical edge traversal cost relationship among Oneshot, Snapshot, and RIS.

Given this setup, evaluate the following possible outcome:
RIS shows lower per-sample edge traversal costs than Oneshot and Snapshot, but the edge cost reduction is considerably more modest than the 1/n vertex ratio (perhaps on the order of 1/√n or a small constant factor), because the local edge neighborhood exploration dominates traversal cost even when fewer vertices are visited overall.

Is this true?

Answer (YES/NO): NO